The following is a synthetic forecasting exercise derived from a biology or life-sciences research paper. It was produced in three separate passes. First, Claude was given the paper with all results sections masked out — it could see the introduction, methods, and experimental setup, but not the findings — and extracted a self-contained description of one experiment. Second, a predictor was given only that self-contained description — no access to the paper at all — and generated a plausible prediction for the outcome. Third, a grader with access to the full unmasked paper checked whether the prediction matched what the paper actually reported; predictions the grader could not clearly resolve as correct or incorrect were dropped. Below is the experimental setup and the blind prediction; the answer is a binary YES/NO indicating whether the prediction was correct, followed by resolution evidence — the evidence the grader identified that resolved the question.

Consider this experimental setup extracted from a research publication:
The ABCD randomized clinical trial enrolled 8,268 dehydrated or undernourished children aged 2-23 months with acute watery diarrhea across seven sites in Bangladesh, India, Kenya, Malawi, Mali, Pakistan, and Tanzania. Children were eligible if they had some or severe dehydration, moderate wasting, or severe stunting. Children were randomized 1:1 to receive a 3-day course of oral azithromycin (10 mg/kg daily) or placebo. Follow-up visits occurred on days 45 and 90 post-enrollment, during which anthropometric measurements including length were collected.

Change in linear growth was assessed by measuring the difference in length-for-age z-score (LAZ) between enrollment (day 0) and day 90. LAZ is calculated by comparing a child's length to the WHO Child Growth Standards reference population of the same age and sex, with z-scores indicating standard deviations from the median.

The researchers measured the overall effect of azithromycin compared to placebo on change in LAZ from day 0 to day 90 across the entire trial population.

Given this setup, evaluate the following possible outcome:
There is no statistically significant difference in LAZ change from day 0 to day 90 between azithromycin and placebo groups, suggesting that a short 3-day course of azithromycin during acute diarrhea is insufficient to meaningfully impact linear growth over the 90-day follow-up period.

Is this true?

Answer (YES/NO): NO